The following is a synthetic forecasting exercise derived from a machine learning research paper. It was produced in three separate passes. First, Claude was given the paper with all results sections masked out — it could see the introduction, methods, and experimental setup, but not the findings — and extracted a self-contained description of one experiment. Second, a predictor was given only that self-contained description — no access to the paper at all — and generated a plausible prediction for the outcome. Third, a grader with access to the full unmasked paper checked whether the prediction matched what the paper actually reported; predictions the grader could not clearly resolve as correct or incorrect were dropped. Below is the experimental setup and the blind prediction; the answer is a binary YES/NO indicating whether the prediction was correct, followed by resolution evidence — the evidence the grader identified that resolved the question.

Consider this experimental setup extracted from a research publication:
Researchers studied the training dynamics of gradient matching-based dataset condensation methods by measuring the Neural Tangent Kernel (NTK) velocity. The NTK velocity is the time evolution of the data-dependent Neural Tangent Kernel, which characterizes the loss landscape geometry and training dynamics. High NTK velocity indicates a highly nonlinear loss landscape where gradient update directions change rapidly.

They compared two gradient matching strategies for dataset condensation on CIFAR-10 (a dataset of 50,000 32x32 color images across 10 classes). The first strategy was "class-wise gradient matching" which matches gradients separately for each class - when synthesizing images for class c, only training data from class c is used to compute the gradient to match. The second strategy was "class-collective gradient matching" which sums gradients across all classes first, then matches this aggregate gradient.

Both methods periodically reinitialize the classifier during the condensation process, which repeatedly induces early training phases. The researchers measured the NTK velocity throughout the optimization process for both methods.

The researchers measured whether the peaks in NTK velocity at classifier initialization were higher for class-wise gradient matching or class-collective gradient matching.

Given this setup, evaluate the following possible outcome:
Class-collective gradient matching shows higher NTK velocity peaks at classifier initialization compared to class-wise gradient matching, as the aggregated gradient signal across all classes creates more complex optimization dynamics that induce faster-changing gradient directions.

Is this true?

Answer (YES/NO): YES